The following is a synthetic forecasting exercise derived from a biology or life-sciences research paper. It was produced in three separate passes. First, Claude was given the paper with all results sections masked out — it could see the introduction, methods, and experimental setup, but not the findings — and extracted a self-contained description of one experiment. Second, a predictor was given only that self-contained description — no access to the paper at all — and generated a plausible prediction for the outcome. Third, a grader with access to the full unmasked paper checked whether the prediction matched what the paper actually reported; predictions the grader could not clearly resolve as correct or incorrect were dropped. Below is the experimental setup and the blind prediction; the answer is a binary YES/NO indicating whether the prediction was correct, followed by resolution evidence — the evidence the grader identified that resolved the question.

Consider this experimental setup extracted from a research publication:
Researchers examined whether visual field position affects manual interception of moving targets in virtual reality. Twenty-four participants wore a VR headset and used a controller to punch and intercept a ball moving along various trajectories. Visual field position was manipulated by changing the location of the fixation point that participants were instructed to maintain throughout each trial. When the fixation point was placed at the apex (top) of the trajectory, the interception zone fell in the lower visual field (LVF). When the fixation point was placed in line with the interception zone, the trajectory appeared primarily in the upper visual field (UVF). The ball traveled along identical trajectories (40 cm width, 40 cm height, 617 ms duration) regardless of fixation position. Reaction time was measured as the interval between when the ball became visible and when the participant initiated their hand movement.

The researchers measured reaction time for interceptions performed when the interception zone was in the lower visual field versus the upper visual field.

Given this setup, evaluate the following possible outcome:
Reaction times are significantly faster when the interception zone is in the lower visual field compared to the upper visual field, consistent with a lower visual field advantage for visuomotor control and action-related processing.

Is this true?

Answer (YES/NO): NO